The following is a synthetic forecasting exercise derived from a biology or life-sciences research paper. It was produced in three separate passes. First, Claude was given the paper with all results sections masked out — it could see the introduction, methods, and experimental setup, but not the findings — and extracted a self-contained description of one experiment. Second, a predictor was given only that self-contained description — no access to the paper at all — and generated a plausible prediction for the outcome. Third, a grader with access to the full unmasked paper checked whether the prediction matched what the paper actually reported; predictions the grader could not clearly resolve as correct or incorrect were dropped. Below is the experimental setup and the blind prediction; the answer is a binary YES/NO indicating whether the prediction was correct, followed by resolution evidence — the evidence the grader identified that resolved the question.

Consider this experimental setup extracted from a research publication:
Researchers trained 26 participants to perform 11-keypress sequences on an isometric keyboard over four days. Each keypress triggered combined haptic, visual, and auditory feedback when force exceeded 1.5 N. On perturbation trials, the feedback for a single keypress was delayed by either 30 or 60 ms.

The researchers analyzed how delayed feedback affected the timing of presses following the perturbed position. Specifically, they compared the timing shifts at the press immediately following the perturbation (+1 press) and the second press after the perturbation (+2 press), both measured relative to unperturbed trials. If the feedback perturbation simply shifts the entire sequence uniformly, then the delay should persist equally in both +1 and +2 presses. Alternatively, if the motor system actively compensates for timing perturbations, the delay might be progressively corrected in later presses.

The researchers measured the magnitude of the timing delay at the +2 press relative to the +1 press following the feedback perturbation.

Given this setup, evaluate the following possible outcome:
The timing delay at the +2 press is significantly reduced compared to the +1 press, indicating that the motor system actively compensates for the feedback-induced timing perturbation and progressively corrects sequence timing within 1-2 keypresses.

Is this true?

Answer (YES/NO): NO